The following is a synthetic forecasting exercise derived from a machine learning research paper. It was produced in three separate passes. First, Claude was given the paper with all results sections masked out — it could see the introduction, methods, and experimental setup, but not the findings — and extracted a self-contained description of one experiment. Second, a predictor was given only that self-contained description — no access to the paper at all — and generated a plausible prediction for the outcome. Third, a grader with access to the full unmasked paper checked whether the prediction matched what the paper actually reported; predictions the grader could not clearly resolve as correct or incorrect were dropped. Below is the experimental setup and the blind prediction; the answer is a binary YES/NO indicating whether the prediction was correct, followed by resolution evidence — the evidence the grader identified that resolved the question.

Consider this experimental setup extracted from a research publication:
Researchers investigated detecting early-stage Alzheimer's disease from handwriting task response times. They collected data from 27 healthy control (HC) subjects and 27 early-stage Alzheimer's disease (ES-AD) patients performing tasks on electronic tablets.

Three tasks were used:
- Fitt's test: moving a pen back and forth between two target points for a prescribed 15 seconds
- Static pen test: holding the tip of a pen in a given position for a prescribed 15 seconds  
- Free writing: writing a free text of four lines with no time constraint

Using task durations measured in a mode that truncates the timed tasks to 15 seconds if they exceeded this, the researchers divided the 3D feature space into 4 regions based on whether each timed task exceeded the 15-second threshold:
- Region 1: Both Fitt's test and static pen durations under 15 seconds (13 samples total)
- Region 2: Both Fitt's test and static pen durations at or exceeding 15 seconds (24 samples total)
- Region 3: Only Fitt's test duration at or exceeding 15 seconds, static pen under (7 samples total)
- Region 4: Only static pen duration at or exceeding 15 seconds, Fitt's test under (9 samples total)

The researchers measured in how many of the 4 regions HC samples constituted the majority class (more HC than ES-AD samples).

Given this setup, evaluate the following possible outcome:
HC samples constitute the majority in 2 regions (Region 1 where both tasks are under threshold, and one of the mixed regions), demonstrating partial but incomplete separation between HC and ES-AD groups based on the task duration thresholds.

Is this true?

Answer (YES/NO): NO